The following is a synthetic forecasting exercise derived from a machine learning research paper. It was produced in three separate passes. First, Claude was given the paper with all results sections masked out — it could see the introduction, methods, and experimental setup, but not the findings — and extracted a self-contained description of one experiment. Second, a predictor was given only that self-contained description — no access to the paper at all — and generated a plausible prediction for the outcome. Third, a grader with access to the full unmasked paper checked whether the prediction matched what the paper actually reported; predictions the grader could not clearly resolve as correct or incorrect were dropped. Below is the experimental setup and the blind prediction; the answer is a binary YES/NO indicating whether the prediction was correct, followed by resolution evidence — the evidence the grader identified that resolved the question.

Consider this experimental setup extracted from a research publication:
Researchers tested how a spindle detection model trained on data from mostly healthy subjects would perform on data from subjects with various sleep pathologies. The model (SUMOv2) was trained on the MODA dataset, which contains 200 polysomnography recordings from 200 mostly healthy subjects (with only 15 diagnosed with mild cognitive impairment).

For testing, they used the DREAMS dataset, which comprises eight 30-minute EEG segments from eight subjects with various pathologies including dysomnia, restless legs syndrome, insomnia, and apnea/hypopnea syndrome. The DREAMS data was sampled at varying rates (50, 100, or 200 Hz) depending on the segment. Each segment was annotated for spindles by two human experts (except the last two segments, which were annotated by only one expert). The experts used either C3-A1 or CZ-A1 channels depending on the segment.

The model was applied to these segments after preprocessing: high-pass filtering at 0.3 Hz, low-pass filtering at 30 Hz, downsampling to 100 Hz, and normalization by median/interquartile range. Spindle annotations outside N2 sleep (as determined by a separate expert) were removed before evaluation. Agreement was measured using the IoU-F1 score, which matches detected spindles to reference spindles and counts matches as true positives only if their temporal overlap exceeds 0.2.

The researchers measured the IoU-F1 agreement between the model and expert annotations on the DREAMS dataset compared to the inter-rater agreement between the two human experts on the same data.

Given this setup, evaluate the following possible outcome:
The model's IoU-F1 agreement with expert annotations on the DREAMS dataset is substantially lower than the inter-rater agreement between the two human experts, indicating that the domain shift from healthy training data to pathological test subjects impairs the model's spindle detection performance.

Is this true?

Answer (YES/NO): NO